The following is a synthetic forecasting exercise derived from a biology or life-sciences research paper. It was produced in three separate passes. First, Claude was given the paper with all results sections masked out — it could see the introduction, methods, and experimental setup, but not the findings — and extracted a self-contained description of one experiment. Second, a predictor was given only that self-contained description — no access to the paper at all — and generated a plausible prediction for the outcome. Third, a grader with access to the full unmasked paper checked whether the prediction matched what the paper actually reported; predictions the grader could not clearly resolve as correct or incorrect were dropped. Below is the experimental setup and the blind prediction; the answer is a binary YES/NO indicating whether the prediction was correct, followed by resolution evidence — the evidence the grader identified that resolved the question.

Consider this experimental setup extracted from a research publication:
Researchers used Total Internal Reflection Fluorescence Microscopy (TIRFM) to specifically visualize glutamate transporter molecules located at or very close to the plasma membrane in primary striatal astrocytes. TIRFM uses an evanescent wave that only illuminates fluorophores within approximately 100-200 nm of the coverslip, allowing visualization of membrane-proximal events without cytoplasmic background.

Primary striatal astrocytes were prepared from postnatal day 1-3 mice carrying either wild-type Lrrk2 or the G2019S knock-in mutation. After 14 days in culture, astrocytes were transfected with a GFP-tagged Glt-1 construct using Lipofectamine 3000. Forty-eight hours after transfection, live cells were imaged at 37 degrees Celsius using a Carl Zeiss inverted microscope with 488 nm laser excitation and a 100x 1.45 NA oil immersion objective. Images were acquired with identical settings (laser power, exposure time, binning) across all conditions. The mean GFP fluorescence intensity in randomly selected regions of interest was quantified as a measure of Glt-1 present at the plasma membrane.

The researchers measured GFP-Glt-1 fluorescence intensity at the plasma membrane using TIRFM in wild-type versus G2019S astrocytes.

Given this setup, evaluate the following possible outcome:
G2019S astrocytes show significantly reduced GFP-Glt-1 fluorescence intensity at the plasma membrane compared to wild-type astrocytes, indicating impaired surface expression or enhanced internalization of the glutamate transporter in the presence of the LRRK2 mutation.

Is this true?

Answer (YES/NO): YES